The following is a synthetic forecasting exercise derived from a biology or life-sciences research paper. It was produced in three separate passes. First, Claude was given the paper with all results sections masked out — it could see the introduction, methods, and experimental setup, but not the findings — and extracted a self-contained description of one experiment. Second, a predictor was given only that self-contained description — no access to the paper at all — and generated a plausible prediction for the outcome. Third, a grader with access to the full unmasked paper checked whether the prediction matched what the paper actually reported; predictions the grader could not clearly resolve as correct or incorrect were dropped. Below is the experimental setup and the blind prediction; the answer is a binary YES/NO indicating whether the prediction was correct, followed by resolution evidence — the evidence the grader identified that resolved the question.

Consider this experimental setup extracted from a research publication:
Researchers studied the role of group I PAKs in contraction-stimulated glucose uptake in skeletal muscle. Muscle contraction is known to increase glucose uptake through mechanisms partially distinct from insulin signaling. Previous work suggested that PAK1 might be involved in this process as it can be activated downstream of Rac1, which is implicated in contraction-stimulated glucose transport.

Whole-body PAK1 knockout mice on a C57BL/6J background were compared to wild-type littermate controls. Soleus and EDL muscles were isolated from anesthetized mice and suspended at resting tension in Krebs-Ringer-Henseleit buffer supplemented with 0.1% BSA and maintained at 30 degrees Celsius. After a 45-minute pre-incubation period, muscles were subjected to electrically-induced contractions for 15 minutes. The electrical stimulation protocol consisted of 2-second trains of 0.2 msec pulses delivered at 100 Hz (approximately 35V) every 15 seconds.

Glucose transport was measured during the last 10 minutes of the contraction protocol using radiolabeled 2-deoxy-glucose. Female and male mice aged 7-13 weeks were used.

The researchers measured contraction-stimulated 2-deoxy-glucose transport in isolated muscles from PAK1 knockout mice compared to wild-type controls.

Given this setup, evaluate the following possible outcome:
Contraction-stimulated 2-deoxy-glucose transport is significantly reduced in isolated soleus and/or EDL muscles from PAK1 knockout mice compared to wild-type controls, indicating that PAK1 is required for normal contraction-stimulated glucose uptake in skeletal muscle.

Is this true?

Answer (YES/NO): NO